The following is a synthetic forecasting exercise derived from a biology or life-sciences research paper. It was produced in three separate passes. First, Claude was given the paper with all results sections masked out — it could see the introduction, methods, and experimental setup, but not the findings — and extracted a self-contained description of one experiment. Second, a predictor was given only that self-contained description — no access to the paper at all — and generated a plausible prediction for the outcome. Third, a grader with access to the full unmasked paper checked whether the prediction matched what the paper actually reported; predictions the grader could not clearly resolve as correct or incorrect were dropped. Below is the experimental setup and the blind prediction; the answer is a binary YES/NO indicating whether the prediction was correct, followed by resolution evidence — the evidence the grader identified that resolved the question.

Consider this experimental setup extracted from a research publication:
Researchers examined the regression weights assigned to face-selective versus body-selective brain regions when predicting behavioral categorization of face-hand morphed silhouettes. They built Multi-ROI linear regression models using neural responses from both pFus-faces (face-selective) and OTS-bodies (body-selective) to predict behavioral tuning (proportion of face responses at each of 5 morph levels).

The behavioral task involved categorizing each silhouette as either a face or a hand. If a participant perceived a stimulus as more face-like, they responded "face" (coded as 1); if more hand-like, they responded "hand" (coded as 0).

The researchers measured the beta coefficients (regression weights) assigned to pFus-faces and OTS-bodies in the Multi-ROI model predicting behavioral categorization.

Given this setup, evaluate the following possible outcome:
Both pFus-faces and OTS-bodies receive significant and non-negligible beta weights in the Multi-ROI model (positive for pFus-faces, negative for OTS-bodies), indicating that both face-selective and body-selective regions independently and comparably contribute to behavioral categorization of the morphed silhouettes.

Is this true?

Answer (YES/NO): YES